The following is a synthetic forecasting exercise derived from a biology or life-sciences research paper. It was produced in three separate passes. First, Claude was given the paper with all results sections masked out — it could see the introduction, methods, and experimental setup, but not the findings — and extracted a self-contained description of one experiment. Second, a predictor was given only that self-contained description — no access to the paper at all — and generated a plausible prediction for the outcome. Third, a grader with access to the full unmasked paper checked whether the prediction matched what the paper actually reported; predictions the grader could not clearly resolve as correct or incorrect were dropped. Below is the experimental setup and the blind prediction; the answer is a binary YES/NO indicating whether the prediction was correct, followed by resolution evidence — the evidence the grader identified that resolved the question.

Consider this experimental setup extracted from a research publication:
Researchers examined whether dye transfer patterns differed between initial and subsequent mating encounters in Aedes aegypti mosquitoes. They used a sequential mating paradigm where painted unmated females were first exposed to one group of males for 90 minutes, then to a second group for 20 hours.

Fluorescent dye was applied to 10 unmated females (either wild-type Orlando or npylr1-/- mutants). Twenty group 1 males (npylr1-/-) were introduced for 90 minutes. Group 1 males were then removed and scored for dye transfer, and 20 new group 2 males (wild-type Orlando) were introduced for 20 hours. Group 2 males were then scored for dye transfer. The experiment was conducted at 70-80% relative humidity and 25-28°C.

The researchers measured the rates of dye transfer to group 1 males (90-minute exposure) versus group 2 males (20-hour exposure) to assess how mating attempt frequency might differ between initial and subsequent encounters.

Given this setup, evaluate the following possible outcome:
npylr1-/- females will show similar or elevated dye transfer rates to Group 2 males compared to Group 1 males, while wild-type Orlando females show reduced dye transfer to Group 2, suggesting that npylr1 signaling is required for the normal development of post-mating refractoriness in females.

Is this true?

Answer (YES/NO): NO